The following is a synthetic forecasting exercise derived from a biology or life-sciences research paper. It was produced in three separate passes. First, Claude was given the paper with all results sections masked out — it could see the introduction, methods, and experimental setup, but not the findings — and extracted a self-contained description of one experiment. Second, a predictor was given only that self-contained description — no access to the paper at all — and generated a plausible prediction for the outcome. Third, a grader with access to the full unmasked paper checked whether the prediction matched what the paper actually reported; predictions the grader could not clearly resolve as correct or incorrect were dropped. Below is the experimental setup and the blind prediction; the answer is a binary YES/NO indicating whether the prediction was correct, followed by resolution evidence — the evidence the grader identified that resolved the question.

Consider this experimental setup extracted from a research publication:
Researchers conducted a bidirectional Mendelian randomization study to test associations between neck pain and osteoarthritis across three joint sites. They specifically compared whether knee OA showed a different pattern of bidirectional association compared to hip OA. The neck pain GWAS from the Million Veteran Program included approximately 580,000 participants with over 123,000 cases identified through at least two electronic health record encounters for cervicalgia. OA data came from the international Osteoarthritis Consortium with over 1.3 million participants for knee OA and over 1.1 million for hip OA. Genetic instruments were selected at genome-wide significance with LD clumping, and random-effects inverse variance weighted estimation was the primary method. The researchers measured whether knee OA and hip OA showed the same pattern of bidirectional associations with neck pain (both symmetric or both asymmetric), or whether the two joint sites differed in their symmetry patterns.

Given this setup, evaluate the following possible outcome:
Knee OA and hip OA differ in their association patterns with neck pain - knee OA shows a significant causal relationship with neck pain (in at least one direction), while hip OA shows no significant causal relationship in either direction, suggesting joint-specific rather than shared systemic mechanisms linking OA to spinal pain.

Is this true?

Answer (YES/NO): NO